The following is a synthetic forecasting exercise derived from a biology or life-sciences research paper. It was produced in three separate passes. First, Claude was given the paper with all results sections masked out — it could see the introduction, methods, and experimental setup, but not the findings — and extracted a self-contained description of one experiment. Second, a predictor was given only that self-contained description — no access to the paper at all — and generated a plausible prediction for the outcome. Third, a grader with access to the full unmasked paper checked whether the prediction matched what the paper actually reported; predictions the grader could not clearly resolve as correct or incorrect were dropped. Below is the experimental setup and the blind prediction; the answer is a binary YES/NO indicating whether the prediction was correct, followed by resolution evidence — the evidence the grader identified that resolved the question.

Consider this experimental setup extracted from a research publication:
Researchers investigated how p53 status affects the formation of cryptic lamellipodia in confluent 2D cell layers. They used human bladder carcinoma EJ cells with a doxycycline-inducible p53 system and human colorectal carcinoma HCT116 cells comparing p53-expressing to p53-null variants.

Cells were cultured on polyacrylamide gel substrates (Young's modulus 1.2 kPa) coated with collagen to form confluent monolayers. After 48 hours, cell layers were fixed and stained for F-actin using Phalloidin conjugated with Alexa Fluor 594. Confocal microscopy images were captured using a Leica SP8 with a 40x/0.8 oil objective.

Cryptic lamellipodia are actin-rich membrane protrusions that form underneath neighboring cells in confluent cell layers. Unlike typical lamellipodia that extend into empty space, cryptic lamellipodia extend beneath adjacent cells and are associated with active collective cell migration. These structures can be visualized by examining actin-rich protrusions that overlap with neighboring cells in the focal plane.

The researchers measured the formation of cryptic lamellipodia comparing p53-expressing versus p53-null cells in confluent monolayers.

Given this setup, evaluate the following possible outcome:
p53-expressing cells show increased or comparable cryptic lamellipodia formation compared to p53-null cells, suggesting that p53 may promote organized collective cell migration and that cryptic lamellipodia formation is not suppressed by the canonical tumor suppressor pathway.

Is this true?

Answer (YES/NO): YES